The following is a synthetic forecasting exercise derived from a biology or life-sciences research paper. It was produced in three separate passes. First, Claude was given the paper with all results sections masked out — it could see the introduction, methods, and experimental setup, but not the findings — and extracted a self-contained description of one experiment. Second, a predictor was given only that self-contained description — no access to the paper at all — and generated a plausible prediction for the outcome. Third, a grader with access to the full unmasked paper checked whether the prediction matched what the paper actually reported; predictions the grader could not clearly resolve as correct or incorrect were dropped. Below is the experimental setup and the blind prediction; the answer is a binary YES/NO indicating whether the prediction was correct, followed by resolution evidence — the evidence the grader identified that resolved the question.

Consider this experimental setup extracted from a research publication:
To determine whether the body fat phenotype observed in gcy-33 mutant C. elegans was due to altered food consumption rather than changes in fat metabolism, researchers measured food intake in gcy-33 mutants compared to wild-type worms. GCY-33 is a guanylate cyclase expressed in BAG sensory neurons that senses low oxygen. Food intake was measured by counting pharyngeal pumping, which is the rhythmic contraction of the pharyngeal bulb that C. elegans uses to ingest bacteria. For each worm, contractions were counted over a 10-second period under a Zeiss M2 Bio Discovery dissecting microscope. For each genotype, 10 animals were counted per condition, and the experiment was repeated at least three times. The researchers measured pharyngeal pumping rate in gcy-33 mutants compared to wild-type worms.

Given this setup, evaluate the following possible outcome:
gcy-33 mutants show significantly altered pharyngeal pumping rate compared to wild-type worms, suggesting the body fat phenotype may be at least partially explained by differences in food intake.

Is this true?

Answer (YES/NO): NO